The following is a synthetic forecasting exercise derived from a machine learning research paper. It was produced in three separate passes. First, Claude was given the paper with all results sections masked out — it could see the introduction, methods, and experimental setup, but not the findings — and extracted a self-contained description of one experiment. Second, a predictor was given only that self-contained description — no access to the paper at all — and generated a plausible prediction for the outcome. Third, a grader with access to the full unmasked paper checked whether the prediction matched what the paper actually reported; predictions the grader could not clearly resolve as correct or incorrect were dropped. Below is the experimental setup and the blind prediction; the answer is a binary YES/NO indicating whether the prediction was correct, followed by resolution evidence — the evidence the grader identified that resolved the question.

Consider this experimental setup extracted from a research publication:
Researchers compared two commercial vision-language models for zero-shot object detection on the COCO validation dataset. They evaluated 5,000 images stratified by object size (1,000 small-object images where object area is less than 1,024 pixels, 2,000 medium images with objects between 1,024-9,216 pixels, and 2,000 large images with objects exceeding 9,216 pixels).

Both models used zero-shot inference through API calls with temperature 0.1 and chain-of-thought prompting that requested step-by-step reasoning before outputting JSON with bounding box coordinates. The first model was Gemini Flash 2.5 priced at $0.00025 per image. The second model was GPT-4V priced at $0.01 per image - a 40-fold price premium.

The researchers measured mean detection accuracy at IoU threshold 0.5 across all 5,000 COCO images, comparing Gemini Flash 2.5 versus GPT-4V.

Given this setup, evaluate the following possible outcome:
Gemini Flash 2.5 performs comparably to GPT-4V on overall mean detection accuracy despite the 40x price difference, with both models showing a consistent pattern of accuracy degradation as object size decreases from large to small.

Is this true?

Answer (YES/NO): YES